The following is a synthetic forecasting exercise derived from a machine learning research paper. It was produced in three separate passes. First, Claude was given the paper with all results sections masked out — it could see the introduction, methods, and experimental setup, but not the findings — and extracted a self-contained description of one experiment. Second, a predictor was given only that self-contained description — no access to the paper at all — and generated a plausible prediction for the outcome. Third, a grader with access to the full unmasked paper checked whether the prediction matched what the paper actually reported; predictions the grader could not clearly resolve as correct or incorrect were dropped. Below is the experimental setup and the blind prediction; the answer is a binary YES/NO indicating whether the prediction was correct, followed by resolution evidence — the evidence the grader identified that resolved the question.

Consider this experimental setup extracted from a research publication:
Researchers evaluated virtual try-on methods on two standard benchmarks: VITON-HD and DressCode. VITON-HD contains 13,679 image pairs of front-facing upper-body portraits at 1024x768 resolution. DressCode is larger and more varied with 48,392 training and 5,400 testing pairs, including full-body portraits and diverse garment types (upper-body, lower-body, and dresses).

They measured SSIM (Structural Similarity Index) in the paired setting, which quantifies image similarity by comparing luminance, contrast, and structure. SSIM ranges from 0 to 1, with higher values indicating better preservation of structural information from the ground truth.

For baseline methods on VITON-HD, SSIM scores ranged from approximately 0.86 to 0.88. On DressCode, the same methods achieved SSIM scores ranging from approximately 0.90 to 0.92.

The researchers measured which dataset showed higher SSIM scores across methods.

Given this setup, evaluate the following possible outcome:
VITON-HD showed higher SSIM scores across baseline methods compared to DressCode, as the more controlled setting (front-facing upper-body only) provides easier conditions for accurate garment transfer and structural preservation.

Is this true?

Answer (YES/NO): NO